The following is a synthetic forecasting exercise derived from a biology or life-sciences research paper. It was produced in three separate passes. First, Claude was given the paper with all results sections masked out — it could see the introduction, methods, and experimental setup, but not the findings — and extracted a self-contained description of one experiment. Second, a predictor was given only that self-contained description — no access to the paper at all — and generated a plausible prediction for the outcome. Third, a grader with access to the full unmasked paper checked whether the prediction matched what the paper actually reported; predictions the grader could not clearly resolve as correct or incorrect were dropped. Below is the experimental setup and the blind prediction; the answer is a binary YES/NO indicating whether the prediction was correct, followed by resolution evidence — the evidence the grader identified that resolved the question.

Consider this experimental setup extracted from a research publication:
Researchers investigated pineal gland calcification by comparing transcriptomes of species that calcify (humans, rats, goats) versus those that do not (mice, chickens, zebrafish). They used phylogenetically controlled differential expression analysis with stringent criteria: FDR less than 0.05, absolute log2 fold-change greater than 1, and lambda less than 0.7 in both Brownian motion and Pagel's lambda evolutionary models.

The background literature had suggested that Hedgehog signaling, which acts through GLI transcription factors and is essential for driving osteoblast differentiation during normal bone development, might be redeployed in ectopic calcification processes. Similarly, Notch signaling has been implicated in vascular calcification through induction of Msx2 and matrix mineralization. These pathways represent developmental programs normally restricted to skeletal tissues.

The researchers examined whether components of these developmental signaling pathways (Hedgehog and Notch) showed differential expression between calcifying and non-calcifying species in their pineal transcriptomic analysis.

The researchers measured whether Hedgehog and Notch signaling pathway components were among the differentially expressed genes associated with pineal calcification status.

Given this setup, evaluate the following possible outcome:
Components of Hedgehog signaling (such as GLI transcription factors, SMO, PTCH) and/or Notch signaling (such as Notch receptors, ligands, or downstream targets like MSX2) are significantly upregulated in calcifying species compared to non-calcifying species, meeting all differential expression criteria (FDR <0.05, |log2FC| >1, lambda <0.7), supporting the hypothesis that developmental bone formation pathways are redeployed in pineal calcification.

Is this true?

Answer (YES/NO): YES